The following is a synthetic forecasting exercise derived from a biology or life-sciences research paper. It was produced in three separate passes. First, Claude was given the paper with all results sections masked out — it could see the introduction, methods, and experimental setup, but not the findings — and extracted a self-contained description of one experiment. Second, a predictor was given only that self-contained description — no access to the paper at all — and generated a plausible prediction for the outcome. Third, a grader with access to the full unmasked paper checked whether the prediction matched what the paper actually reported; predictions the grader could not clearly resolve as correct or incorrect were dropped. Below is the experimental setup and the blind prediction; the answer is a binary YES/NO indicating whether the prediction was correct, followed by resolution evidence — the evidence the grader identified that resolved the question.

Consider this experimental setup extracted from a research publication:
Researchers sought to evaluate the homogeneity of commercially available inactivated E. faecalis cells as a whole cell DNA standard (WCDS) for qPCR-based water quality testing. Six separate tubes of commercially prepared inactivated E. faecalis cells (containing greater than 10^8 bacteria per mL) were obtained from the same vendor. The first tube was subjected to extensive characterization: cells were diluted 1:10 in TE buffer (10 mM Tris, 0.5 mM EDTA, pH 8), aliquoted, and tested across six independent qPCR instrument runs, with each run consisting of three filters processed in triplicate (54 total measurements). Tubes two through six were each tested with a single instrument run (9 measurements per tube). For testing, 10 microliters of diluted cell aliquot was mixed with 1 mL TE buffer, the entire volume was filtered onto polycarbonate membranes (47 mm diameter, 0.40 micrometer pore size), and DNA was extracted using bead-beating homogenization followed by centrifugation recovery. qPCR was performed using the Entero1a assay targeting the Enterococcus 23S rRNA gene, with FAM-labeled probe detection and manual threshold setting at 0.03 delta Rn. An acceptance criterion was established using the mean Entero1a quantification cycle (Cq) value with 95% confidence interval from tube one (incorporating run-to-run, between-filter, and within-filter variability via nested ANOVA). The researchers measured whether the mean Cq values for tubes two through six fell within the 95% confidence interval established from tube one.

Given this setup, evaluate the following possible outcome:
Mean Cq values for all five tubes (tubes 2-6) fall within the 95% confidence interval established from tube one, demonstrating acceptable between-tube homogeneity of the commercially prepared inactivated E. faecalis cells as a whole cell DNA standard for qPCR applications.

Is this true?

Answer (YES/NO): YES